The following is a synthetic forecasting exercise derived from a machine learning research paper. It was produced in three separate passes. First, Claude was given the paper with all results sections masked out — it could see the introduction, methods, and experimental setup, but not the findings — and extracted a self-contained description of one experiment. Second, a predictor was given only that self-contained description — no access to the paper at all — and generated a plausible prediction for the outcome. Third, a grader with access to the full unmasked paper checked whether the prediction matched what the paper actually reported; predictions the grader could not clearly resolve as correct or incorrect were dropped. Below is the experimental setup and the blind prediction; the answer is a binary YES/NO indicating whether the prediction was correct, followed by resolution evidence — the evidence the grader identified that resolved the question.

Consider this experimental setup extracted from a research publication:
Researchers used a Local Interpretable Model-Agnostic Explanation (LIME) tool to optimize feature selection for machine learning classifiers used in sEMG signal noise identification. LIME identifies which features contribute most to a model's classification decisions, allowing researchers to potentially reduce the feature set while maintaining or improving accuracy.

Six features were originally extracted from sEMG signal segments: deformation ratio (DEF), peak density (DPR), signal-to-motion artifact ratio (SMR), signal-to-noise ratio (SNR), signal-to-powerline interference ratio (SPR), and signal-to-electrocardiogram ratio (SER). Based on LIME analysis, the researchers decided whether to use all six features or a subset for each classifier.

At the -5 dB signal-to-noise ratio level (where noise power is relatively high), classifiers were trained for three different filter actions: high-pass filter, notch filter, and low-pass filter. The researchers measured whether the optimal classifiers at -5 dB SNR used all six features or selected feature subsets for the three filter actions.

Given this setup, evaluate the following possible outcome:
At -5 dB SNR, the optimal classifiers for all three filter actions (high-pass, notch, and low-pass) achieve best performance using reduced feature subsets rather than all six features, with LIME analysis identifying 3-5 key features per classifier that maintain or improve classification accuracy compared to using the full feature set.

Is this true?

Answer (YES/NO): NO